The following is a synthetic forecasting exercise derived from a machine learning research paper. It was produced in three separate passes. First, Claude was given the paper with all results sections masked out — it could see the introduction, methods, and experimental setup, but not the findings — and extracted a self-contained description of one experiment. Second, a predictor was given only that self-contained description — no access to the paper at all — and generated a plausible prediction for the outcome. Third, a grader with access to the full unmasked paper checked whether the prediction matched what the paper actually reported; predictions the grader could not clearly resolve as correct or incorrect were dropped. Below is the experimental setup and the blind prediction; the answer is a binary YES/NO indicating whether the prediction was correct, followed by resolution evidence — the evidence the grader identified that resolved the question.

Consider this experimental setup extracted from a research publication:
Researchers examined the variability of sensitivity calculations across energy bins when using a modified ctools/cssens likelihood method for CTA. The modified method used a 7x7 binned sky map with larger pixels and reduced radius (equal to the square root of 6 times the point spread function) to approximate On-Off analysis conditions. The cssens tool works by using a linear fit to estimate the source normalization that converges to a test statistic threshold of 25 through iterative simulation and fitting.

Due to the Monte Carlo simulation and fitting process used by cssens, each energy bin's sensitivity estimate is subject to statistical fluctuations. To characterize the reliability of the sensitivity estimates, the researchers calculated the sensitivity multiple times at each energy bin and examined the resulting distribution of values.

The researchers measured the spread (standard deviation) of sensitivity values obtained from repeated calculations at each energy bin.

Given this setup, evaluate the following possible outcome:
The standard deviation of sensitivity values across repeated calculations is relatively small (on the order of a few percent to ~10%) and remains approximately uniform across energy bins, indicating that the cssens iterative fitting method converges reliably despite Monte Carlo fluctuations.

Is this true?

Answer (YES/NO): NO